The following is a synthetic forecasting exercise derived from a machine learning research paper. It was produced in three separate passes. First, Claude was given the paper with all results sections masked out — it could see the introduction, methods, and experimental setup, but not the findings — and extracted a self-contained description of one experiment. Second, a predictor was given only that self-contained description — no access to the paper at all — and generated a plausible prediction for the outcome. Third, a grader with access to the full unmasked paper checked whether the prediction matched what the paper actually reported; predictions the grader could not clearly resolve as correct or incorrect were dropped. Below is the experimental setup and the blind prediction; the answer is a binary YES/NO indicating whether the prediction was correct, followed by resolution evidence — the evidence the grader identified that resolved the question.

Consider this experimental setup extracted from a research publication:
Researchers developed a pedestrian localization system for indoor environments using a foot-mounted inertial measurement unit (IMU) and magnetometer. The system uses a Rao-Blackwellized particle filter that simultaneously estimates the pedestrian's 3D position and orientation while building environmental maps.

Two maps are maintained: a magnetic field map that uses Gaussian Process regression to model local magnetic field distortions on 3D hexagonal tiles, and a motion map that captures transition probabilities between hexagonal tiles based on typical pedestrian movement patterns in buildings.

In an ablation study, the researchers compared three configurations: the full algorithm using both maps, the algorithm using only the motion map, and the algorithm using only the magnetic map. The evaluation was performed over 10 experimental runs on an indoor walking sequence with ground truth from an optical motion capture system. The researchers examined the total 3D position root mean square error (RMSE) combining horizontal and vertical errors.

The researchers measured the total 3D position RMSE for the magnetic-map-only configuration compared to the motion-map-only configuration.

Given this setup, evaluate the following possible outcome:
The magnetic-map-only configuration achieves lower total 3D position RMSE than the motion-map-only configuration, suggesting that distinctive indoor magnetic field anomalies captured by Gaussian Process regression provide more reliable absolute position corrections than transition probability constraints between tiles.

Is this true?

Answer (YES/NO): NO